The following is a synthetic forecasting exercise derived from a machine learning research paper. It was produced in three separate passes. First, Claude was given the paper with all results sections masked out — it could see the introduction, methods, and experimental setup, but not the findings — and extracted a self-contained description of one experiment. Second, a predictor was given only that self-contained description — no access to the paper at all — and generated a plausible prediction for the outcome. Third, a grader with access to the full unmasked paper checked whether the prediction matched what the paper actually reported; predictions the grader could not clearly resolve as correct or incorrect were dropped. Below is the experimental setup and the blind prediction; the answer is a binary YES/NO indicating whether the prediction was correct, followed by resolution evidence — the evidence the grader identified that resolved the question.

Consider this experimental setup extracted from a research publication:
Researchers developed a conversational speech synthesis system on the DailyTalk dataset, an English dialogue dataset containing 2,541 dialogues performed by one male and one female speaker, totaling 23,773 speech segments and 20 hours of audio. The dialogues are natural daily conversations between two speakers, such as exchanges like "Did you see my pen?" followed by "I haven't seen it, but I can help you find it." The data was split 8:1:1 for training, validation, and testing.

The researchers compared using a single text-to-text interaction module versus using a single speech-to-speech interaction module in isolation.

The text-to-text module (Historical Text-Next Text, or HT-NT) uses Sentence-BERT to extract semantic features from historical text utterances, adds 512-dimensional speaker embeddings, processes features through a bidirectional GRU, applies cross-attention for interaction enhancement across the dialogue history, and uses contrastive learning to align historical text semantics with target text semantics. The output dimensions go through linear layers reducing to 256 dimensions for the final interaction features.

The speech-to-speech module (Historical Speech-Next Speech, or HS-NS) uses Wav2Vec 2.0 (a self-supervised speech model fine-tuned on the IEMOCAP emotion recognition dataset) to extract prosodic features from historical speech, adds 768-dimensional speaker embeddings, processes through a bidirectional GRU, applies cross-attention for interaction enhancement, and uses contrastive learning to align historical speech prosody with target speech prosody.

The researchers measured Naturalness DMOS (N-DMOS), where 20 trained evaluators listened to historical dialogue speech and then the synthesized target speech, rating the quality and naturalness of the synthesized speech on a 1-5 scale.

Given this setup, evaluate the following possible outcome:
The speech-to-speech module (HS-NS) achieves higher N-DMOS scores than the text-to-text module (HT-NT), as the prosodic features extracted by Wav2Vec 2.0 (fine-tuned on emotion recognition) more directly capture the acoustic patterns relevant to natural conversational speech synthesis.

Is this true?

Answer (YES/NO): YES